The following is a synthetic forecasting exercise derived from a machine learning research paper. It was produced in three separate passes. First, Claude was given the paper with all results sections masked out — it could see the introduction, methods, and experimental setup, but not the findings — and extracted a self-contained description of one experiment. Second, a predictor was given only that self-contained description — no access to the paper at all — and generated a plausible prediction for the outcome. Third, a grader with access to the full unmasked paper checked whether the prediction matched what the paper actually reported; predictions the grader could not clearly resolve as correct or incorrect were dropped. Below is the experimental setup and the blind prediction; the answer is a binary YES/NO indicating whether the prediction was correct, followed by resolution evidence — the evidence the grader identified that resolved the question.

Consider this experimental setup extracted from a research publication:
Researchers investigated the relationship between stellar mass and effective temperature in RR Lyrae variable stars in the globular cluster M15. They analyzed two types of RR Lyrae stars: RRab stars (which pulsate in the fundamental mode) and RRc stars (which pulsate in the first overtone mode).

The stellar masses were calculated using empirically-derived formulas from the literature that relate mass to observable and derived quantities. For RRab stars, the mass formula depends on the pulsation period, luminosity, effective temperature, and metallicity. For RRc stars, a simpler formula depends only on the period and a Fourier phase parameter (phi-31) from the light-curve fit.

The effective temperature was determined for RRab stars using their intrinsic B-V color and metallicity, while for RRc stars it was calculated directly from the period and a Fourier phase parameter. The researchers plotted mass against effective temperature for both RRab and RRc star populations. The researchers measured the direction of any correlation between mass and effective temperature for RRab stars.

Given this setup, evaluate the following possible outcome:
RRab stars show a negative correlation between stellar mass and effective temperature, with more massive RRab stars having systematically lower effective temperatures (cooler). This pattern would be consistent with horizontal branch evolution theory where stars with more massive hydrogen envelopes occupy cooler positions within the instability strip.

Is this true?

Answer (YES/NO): YES